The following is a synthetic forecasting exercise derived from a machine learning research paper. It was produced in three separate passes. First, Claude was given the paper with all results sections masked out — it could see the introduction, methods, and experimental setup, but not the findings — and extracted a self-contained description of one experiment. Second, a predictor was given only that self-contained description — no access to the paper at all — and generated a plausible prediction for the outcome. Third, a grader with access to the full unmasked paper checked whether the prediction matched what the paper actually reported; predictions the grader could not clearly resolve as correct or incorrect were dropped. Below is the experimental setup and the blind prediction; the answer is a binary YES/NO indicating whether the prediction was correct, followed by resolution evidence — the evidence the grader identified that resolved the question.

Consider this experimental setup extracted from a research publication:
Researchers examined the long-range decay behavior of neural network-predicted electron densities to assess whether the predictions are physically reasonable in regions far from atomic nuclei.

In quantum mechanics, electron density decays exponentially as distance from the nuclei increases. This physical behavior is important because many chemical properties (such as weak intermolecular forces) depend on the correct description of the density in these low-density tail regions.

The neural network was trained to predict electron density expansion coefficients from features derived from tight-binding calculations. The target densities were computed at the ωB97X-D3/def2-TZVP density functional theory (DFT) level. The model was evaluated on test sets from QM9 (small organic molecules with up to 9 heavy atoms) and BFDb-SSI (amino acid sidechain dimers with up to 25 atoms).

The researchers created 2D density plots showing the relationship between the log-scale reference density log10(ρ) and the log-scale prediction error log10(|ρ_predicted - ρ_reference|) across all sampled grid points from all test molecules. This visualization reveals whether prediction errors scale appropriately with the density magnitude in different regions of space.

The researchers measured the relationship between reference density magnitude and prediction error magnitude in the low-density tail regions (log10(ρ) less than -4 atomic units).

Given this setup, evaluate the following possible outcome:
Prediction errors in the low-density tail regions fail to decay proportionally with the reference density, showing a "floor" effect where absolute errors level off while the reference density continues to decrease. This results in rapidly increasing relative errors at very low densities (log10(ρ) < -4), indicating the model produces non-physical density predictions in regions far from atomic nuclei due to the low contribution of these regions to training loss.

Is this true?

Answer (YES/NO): NO